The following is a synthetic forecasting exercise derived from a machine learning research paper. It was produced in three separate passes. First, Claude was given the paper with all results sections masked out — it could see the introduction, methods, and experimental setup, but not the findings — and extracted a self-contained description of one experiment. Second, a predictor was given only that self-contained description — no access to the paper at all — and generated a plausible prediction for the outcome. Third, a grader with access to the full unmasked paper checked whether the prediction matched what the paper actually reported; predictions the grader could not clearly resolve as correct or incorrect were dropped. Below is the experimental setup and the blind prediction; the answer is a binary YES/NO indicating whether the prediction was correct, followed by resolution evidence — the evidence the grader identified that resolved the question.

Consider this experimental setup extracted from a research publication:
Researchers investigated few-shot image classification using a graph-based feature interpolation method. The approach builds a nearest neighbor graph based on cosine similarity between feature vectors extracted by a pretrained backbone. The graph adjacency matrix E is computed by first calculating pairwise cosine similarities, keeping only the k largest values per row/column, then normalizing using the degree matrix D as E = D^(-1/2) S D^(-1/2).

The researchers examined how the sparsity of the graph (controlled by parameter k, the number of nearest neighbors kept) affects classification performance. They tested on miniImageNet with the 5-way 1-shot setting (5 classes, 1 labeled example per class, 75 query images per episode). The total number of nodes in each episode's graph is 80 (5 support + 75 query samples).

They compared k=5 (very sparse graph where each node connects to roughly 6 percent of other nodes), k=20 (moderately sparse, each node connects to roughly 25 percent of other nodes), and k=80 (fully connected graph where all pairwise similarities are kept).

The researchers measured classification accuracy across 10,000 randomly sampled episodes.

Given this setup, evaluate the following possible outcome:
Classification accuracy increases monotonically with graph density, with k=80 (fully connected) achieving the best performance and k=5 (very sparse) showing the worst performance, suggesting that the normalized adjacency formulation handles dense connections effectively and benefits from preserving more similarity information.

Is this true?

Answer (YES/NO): NO